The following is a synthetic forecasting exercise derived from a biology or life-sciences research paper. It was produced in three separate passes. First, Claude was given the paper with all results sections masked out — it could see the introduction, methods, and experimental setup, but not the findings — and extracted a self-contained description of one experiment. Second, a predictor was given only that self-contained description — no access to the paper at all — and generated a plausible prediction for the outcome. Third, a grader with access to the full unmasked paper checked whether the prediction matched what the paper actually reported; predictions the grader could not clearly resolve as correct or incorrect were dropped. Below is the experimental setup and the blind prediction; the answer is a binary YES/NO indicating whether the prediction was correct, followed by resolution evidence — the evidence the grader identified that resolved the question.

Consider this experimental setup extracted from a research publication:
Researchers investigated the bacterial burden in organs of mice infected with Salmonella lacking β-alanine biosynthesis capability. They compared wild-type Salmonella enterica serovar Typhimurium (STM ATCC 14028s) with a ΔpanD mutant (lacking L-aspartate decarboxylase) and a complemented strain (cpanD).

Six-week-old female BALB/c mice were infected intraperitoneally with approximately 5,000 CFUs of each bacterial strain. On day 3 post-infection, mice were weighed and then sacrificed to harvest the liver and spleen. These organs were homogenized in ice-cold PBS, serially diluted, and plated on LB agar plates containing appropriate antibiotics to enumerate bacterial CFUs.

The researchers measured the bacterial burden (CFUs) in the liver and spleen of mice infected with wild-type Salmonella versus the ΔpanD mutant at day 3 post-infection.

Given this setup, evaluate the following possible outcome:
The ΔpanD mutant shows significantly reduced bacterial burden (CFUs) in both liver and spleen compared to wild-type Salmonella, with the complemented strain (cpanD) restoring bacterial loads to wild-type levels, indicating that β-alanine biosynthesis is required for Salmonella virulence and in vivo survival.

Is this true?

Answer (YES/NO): YES